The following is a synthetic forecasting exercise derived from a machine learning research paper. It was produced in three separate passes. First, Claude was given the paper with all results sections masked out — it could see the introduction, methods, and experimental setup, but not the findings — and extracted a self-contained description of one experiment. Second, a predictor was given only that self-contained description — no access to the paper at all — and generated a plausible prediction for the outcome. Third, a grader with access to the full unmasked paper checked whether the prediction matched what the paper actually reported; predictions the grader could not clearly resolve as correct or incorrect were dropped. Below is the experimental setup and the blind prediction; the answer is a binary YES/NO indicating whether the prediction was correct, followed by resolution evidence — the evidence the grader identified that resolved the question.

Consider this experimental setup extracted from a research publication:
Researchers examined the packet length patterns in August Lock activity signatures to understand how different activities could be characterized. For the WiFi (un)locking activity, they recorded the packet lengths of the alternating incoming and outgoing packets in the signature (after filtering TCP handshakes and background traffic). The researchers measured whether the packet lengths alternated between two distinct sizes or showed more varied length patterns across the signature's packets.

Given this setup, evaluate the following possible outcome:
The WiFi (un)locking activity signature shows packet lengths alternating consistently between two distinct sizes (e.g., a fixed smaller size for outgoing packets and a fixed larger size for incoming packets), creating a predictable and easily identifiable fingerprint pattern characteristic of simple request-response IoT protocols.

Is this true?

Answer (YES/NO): YES